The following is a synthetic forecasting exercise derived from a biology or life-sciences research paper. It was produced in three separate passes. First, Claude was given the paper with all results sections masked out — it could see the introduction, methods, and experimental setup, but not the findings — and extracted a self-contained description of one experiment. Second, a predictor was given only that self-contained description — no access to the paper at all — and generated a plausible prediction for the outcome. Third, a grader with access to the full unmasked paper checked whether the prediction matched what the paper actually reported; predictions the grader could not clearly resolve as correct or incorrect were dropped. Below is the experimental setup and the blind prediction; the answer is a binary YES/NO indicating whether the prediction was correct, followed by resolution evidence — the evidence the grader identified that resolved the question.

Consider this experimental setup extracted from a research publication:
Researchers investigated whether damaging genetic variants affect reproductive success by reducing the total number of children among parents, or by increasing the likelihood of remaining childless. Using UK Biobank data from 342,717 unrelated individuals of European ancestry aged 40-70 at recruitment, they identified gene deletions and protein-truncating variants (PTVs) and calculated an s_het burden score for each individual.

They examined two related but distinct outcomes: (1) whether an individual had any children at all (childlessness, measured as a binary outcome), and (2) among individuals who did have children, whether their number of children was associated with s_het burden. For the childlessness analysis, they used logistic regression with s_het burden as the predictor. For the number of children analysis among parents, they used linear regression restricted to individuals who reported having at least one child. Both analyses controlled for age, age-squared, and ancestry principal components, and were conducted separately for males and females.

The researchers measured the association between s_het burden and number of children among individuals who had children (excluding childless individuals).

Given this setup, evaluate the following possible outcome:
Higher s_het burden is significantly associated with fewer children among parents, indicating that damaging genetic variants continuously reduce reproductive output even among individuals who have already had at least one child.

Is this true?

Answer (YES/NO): NO